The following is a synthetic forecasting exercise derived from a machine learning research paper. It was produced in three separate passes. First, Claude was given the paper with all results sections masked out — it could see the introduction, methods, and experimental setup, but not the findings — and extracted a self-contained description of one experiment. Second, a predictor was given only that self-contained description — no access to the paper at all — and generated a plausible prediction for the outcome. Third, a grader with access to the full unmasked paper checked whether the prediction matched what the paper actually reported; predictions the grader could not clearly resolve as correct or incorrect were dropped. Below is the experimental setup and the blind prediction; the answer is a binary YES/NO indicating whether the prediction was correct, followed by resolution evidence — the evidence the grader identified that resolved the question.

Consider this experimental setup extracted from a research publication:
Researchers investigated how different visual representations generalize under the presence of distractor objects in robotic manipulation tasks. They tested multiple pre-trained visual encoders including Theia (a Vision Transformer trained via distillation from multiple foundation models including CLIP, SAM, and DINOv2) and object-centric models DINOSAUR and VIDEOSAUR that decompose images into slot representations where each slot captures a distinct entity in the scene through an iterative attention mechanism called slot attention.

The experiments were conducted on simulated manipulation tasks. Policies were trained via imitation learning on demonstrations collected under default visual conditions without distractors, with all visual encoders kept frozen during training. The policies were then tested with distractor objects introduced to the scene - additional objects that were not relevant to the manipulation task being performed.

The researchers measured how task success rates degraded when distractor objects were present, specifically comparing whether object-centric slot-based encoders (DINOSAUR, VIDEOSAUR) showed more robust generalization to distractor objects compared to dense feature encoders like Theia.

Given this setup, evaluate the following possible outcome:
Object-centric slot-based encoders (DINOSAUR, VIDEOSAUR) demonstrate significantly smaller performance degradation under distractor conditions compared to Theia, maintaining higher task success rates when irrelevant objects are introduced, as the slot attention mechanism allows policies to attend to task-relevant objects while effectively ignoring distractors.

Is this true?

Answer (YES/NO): NO